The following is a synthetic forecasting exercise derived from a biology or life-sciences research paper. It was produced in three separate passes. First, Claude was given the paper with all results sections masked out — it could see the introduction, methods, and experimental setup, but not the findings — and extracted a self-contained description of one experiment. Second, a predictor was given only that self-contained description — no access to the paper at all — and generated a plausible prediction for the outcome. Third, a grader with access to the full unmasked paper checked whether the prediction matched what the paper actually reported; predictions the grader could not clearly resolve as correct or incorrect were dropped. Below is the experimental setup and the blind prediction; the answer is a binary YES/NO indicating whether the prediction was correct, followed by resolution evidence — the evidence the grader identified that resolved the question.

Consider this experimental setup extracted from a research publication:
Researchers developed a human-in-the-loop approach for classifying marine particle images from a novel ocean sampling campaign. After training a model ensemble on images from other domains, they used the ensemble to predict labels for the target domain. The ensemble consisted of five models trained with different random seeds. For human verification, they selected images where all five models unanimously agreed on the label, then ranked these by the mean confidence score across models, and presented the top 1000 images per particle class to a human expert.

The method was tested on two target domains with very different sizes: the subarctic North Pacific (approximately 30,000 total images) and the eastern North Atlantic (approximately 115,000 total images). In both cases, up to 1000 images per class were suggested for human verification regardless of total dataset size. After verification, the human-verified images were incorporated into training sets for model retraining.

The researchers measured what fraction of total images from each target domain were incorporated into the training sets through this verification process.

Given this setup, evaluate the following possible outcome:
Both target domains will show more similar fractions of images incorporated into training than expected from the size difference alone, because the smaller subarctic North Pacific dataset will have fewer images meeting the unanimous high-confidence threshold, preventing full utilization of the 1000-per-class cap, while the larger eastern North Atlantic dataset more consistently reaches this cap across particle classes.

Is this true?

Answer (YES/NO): NO